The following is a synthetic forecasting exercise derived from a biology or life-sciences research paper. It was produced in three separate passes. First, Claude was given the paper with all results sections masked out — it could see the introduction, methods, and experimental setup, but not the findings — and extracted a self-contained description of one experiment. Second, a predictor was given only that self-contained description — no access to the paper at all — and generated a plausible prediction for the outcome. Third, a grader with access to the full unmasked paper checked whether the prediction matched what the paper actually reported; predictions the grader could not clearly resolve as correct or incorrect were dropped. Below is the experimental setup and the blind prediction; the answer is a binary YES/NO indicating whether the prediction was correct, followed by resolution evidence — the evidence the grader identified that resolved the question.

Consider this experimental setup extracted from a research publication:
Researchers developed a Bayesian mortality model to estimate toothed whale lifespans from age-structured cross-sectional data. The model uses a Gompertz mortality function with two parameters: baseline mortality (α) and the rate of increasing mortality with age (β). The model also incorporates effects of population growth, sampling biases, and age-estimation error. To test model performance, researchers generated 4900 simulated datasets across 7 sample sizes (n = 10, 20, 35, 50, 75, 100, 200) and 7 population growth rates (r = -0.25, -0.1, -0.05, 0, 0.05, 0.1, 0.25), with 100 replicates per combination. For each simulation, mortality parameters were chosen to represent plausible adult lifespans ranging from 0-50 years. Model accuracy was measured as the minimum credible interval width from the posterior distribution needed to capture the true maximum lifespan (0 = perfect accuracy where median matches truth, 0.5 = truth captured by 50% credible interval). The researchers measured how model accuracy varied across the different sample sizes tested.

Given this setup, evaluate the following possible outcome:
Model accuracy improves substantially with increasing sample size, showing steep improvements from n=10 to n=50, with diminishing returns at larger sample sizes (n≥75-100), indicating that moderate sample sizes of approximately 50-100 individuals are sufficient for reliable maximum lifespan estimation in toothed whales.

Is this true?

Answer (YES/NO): NO